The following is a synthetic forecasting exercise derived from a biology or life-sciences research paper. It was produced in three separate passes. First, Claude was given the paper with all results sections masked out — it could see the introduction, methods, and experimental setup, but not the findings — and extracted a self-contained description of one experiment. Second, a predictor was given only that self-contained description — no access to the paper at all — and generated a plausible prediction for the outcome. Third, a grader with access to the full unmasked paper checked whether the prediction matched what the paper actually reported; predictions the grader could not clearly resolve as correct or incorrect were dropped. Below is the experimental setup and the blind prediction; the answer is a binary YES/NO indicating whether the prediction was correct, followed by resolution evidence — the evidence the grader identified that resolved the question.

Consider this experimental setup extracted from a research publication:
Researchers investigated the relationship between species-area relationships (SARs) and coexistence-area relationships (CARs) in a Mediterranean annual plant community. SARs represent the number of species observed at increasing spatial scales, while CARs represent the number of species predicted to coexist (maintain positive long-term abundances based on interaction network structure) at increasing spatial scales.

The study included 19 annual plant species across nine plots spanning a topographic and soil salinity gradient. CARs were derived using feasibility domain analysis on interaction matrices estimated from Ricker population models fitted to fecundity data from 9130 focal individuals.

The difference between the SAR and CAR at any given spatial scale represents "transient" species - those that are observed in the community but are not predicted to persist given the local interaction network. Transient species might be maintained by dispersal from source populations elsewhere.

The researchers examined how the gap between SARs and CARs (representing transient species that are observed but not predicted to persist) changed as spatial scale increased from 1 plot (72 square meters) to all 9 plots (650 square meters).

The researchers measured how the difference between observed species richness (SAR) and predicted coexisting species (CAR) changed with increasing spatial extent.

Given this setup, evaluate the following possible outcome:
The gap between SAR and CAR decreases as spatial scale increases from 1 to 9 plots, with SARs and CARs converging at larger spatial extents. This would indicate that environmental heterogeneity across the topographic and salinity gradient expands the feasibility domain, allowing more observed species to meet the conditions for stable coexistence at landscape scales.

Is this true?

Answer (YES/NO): NO